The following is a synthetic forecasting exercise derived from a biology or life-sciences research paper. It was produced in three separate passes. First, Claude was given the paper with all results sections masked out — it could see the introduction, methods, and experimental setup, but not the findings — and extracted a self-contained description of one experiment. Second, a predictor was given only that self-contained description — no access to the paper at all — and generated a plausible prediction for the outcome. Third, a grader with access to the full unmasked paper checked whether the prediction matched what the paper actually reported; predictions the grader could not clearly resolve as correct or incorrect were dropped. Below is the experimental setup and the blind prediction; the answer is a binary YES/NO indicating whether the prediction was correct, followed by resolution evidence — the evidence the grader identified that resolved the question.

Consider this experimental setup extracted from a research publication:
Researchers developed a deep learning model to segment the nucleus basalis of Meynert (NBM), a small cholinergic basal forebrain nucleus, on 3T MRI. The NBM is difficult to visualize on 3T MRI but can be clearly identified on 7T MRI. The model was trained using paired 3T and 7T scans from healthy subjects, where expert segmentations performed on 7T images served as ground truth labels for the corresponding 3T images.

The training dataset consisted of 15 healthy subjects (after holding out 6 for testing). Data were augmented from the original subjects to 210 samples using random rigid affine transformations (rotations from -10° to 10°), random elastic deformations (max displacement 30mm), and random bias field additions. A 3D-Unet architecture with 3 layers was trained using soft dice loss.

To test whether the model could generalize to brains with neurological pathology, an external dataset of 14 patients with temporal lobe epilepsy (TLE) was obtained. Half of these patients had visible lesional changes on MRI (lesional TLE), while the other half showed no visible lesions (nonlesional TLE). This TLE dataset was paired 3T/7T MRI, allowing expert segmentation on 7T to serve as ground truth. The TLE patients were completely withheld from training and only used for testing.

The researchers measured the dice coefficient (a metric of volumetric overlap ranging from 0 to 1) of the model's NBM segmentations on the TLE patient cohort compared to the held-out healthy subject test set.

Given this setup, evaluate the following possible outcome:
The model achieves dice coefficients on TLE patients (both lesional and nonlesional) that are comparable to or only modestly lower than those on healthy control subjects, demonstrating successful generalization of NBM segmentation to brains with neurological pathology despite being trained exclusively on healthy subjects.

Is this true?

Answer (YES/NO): YES